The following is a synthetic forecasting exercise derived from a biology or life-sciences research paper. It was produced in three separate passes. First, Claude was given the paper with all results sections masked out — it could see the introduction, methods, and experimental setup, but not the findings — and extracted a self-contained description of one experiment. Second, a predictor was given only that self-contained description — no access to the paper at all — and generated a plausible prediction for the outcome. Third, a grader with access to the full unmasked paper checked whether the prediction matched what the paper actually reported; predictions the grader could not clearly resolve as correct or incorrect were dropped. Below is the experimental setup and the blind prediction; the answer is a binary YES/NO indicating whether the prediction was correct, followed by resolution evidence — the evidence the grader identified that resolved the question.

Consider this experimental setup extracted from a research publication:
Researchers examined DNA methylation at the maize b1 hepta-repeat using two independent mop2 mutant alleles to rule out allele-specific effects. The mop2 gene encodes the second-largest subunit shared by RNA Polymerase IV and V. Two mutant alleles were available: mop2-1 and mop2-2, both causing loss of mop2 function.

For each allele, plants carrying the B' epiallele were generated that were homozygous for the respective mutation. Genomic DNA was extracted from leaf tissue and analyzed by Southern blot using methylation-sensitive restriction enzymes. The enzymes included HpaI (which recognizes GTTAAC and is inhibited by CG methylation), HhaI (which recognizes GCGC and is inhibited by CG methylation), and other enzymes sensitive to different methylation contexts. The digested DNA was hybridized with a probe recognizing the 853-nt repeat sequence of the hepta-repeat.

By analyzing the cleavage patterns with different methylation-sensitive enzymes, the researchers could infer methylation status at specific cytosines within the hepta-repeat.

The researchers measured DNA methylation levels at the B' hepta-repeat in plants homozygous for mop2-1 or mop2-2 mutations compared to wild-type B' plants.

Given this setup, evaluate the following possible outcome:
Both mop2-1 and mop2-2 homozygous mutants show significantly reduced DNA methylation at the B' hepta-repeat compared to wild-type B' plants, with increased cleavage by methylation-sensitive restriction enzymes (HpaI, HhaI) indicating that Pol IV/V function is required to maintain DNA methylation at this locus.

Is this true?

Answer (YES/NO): NO